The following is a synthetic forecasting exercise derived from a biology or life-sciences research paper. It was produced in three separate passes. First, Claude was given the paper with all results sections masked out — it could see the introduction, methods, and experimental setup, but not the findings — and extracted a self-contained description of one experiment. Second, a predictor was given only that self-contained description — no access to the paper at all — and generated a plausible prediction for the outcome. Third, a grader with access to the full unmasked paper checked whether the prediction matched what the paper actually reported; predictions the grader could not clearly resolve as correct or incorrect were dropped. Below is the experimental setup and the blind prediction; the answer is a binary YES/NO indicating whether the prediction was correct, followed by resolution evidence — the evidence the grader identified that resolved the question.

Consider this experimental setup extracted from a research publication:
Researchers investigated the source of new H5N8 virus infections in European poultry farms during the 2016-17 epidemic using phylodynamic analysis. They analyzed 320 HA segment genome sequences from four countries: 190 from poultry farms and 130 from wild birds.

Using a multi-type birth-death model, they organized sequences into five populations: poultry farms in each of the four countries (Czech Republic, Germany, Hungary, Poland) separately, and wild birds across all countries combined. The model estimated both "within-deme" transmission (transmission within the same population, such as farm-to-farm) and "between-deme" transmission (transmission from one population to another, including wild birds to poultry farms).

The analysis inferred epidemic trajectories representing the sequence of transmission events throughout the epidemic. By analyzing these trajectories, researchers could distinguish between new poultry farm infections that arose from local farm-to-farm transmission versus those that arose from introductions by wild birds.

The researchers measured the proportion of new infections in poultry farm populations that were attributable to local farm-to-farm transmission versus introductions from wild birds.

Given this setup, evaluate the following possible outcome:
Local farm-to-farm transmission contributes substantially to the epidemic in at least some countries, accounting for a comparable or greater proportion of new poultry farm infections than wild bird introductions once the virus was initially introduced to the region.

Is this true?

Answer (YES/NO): YES